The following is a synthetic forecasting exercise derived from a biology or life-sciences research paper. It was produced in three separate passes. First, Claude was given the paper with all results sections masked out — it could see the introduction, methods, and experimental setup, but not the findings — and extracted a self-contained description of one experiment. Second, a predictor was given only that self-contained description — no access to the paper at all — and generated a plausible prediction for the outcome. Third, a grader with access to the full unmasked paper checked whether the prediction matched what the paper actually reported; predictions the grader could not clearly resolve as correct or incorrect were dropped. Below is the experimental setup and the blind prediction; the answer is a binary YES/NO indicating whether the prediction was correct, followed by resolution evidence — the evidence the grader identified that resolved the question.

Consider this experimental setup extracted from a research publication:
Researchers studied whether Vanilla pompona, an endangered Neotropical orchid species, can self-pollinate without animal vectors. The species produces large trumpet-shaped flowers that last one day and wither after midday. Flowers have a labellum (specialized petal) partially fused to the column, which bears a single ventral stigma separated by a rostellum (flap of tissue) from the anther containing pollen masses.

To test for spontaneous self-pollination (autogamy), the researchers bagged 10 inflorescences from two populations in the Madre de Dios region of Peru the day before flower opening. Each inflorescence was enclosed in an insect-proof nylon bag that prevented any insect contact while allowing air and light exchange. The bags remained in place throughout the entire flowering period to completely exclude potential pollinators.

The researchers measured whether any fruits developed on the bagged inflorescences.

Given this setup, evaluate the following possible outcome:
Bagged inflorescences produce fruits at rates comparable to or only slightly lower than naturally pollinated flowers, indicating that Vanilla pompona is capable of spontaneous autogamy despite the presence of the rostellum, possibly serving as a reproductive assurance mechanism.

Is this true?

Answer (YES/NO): NO